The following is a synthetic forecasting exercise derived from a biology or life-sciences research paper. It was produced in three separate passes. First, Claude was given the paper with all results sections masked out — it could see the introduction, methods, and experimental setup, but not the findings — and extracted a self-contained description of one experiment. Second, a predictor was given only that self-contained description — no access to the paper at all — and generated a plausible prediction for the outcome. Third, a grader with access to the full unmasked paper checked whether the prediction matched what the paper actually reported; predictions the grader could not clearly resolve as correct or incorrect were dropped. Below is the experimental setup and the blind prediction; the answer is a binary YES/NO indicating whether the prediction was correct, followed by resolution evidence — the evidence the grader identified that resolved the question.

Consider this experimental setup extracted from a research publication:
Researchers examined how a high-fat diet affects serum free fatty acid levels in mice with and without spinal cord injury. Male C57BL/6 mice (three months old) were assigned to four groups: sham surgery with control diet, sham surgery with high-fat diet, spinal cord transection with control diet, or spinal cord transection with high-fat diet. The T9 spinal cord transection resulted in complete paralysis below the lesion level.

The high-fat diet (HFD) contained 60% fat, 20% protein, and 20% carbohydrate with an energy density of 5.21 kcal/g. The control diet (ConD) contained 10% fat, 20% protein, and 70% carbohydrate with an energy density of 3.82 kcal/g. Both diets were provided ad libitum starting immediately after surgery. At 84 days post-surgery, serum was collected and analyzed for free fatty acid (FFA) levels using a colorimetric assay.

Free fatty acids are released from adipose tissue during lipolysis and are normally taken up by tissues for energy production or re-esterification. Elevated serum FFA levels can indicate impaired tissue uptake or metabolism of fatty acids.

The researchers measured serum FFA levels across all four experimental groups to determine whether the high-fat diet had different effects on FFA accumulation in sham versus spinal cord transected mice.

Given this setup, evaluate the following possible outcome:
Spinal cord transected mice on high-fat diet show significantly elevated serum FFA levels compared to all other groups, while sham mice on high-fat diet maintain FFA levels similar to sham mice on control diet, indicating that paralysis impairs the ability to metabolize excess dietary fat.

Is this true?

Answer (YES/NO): YES